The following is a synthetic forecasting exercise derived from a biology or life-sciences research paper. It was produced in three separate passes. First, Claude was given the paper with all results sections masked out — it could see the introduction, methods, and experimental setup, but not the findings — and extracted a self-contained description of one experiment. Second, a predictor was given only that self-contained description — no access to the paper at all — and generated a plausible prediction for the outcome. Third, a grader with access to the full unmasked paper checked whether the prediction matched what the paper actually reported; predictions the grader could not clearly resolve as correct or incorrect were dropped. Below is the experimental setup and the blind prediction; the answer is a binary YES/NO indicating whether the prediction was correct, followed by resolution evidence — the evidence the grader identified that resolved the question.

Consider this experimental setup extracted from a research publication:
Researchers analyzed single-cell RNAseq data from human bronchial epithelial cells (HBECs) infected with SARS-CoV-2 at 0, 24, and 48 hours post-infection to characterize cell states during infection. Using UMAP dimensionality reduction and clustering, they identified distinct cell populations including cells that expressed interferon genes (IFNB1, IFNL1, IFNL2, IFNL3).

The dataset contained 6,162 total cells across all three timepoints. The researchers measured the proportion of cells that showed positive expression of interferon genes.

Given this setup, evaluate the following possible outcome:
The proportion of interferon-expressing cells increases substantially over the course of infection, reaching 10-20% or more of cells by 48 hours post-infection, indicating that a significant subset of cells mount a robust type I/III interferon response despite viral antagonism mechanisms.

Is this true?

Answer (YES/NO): NO